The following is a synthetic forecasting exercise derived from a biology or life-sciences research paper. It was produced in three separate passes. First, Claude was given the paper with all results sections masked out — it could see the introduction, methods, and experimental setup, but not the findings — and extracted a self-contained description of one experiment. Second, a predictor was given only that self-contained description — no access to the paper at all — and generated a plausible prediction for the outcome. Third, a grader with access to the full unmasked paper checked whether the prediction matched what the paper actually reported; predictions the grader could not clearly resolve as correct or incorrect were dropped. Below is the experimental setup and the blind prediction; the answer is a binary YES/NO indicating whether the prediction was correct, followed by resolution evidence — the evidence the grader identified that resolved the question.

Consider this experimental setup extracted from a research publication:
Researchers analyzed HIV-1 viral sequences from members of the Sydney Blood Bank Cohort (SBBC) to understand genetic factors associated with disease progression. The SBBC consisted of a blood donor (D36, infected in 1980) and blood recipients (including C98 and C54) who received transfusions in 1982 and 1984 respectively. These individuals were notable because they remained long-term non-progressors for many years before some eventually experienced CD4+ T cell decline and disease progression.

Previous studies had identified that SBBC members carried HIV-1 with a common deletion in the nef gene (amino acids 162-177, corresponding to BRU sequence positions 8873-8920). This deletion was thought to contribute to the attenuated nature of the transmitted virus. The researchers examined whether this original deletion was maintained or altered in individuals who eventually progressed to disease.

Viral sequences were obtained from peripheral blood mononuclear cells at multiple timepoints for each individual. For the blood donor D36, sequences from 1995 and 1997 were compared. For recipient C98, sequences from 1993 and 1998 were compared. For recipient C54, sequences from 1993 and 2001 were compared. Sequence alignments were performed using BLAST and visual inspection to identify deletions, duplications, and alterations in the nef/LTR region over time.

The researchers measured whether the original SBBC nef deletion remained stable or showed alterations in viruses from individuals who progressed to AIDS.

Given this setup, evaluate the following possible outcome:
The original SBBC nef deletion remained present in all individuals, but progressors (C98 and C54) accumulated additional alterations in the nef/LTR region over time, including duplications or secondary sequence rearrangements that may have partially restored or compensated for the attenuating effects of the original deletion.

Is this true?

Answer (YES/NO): NO